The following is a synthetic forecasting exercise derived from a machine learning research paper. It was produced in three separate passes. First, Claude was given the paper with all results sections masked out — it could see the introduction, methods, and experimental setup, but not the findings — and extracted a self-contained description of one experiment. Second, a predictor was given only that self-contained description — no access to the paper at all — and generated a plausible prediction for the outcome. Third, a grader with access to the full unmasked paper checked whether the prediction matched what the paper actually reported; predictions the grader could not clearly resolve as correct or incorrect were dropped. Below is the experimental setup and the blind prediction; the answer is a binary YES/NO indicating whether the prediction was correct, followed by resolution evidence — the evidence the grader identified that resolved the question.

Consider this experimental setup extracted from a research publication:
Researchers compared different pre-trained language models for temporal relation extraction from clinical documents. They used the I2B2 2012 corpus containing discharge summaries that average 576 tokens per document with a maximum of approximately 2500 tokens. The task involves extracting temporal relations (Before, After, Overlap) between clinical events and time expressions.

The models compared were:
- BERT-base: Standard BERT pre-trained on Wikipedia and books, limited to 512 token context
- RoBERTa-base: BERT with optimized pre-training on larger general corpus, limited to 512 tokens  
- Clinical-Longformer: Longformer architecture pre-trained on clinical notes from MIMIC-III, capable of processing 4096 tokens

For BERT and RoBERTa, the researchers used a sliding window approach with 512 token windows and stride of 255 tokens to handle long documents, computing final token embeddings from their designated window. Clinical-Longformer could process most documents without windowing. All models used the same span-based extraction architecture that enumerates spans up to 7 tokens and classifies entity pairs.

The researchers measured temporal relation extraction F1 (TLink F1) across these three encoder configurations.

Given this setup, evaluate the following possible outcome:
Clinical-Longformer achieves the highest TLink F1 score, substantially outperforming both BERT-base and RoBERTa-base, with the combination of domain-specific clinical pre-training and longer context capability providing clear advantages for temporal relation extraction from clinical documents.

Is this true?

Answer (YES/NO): NO